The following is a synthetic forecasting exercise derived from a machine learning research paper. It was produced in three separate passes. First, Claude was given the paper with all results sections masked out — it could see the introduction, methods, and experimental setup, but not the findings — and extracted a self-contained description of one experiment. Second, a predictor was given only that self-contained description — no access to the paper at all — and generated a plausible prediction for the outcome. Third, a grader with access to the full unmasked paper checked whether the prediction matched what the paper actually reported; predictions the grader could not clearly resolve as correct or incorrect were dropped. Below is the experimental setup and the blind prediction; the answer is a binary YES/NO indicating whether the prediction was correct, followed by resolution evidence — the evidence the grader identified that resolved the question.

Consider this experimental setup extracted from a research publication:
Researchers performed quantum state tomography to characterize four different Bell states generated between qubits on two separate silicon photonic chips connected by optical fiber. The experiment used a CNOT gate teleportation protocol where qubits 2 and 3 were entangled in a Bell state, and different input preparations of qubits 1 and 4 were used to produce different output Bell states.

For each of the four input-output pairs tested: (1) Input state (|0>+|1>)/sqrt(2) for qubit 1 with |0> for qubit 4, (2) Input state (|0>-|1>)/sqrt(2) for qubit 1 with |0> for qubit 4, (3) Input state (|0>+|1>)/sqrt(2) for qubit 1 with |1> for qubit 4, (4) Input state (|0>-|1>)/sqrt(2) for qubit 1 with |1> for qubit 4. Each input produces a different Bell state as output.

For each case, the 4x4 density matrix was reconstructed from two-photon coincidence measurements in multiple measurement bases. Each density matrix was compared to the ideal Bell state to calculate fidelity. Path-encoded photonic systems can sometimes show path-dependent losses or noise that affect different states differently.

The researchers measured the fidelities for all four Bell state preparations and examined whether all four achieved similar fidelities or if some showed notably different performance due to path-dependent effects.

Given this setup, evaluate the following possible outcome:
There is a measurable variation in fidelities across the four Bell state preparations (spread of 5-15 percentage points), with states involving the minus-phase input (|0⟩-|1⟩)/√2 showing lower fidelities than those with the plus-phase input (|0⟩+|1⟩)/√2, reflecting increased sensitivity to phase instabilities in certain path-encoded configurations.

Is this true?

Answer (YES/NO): NO